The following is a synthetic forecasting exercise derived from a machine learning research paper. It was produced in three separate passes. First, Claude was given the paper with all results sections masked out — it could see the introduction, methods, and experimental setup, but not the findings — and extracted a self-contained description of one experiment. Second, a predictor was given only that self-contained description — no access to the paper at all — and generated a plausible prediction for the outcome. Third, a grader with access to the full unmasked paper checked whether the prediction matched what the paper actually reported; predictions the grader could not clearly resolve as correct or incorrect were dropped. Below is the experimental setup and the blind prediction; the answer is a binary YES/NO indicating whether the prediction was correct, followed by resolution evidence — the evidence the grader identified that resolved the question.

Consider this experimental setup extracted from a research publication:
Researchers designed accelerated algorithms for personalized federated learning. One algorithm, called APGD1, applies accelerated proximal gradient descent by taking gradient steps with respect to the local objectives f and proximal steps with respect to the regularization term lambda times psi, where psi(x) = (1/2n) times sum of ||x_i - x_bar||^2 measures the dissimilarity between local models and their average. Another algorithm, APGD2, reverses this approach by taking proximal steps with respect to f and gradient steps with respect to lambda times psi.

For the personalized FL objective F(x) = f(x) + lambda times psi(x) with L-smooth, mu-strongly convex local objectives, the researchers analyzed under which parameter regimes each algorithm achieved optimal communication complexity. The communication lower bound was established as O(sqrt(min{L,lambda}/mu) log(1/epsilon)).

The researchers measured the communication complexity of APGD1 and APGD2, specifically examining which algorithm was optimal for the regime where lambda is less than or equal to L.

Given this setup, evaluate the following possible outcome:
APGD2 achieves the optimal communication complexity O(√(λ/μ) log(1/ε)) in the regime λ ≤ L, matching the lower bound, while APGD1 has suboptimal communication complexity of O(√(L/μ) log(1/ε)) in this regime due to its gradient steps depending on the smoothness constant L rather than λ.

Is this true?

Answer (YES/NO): NO